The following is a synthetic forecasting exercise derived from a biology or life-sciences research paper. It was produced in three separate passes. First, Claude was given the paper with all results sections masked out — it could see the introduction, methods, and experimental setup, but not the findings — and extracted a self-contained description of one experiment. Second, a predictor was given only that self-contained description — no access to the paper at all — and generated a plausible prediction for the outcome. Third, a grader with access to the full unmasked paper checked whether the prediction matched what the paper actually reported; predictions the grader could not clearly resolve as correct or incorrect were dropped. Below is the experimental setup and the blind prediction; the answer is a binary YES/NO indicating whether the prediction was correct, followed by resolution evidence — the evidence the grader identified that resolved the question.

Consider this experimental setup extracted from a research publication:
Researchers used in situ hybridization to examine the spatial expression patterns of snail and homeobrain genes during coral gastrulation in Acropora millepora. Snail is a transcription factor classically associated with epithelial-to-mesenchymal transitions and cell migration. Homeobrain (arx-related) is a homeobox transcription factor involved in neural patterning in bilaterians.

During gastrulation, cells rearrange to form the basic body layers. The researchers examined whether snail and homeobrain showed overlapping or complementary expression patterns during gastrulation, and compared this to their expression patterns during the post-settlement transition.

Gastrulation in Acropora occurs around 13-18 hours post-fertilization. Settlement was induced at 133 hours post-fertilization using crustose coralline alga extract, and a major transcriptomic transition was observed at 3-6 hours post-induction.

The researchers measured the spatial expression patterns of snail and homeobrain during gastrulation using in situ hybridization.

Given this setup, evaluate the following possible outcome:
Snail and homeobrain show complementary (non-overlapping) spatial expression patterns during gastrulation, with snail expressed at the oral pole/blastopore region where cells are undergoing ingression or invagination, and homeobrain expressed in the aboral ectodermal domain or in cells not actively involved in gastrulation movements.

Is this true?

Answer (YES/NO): YES